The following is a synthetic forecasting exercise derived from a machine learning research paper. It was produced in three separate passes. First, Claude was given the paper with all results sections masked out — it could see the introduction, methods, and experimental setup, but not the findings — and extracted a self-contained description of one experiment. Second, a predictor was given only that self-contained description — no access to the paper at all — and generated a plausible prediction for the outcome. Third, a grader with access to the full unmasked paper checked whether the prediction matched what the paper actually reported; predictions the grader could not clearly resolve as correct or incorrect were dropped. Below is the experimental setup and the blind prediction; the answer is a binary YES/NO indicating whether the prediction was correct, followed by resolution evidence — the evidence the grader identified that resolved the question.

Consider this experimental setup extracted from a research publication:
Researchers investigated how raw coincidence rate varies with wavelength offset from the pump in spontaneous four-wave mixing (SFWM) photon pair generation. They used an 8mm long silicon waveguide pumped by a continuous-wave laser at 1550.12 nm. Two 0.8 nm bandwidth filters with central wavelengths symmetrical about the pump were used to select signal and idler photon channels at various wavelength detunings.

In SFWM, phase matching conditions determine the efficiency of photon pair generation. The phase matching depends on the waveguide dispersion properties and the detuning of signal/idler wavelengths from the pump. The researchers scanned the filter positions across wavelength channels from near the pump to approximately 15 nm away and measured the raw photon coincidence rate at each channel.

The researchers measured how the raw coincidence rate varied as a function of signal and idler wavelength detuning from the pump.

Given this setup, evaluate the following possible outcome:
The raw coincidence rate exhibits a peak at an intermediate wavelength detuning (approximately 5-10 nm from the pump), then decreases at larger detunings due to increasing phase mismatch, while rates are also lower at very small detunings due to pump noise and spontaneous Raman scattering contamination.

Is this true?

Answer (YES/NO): NO